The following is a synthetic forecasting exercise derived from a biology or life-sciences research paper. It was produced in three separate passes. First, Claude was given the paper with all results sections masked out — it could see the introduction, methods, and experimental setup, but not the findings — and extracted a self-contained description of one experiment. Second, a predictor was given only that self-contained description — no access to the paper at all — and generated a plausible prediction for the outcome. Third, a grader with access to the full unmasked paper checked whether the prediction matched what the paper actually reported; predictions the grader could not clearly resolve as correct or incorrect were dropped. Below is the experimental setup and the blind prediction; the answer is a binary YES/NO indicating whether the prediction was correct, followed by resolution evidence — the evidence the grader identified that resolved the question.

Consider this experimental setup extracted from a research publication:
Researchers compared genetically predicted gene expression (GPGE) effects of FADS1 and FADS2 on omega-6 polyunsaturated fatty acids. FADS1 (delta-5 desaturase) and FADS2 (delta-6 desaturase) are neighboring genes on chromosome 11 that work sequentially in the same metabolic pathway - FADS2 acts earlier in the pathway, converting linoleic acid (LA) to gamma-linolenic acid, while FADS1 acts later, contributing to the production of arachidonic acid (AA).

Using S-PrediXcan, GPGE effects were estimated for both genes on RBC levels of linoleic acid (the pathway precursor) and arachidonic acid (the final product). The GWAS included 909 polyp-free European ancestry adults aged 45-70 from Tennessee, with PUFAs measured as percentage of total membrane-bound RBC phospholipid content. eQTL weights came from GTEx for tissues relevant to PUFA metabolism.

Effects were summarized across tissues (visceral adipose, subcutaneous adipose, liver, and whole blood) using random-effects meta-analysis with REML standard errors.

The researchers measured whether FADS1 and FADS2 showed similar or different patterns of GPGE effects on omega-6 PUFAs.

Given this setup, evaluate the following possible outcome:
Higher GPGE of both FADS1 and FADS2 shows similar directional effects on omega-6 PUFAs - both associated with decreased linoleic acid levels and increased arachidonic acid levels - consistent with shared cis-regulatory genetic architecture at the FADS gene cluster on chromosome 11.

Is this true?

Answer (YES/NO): NO